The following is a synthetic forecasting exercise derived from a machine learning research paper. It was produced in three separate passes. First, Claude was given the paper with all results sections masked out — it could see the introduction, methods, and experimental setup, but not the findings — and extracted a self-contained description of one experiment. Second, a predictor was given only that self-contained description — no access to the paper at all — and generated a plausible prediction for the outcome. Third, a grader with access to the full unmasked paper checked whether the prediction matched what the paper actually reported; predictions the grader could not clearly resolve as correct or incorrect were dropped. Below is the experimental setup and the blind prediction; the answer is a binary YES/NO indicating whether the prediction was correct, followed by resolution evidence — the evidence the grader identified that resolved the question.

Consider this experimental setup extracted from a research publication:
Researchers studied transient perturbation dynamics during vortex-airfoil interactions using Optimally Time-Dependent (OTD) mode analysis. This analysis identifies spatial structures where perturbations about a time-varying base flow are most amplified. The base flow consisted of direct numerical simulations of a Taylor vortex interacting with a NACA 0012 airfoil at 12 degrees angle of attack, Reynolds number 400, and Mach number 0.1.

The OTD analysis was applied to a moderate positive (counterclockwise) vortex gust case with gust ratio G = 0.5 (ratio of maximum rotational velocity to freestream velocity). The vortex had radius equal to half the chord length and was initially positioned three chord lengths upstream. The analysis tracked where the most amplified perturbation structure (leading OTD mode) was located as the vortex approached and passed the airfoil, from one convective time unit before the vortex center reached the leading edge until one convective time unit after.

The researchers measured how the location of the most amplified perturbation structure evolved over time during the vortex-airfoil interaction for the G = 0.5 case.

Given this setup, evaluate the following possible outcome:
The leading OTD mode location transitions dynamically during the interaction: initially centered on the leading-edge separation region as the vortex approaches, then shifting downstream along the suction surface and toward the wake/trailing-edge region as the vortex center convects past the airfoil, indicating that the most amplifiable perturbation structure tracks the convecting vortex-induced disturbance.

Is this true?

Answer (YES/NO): YES